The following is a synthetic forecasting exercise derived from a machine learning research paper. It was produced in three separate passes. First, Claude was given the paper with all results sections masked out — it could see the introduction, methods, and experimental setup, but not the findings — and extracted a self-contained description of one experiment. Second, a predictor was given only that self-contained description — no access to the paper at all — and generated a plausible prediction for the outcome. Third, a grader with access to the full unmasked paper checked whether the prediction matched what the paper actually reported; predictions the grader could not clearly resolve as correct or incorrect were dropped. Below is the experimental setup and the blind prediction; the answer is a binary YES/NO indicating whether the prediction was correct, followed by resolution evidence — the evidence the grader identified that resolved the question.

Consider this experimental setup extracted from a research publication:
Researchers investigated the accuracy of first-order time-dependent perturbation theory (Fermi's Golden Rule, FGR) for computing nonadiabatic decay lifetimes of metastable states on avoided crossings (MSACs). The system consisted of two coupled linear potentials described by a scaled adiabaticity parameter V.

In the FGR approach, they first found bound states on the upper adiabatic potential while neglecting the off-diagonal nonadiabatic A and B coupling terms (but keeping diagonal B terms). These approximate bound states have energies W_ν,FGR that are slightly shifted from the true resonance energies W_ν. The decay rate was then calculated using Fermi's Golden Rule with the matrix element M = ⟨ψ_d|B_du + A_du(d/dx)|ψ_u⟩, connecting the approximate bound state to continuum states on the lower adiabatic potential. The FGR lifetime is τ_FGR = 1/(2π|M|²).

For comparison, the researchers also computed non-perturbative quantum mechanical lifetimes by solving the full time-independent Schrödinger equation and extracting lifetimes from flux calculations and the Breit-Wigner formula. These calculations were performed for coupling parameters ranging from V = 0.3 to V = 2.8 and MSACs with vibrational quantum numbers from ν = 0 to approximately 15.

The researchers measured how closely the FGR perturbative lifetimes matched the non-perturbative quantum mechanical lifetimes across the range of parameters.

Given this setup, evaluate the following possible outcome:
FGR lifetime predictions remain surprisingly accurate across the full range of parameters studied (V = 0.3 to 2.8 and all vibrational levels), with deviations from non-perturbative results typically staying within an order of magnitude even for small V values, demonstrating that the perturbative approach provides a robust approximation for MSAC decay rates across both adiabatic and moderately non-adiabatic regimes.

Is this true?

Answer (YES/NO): YES